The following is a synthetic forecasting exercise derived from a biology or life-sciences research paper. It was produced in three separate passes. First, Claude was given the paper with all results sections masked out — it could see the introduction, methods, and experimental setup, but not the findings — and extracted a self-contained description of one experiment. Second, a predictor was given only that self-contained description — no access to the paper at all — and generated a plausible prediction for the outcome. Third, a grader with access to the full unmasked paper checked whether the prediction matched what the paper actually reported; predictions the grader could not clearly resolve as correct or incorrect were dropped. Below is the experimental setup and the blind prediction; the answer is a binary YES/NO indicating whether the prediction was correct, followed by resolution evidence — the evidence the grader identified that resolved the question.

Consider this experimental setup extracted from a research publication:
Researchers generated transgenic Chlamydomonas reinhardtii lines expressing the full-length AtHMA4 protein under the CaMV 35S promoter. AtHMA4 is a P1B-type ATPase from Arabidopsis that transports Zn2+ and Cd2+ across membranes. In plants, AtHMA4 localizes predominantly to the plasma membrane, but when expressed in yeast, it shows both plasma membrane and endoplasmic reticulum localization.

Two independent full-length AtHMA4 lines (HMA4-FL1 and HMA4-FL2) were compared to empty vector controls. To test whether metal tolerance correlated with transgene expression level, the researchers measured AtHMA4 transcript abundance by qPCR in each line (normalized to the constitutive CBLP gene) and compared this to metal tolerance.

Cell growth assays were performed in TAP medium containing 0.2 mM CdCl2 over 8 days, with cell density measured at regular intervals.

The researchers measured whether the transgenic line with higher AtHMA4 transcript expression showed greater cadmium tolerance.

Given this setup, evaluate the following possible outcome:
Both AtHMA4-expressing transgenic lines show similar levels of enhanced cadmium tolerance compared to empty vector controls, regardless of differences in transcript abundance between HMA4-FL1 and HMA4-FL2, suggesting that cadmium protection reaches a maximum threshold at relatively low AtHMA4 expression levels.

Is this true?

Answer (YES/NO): NO